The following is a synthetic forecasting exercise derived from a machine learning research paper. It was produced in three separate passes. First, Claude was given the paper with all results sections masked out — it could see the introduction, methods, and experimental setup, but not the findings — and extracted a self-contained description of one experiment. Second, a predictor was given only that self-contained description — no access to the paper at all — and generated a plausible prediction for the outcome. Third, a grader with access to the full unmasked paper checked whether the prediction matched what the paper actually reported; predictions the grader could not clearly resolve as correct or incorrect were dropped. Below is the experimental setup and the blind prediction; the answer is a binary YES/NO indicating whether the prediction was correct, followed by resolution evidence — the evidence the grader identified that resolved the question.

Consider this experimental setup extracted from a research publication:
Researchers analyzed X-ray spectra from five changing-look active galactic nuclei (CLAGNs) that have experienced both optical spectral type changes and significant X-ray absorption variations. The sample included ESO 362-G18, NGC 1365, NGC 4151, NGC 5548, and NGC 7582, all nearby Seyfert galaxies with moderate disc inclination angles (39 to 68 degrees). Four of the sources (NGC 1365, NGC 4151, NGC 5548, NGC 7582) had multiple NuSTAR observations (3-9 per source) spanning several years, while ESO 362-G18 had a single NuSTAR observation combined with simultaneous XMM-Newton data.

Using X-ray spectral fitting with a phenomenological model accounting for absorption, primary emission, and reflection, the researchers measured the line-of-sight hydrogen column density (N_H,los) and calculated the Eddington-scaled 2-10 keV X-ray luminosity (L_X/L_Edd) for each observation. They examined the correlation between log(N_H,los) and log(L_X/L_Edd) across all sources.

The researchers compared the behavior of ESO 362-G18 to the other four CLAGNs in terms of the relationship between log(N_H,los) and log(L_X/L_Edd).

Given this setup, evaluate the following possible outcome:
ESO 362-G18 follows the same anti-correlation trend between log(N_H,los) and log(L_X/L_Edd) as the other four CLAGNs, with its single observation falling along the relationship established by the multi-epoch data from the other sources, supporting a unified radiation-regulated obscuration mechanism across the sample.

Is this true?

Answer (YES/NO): NO